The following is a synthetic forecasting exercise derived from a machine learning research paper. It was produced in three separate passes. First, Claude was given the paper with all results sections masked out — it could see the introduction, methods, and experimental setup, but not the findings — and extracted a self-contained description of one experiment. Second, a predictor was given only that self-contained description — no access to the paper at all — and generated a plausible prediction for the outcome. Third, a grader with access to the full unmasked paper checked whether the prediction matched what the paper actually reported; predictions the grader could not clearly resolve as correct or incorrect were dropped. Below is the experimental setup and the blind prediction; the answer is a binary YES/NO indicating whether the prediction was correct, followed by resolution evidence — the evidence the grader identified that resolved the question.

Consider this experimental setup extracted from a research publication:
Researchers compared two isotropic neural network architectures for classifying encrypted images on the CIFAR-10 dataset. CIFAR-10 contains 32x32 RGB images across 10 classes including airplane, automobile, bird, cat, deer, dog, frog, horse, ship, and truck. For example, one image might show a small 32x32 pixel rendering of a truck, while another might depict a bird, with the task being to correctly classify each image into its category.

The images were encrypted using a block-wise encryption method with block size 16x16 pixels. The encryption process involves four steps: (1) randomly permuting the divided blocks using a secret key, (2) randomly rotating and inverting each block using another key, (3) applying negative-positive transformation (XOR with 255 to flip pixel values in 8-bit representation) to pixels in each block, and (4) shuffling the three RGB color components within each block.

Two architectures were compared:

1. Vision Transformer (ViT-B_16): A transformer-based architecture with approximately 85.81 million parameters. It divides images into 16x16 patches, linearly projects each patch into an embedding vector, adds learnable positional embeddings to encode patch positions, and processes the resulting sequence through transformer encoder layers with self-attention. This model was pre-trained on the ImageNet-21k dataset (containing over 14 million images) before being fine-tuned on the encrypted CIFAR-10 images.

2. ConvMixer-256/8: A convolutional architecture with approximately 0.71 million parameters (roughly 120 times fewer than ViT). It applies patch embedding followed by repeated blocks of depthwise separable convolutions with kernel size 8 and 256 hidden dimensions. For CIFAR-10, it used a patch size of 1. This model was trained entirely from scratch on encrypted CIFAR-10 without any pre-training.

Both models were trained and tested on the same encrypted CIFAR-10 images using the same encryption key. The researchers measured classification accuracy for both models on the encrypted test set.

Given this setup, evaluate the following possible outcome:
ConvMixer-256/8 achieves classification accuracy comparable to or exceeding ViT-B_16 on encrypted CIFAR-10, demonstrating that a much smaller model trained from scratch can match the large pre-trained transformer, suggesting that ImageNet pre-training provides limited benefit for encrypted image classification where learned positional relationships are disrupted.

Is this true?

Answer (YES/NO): YES